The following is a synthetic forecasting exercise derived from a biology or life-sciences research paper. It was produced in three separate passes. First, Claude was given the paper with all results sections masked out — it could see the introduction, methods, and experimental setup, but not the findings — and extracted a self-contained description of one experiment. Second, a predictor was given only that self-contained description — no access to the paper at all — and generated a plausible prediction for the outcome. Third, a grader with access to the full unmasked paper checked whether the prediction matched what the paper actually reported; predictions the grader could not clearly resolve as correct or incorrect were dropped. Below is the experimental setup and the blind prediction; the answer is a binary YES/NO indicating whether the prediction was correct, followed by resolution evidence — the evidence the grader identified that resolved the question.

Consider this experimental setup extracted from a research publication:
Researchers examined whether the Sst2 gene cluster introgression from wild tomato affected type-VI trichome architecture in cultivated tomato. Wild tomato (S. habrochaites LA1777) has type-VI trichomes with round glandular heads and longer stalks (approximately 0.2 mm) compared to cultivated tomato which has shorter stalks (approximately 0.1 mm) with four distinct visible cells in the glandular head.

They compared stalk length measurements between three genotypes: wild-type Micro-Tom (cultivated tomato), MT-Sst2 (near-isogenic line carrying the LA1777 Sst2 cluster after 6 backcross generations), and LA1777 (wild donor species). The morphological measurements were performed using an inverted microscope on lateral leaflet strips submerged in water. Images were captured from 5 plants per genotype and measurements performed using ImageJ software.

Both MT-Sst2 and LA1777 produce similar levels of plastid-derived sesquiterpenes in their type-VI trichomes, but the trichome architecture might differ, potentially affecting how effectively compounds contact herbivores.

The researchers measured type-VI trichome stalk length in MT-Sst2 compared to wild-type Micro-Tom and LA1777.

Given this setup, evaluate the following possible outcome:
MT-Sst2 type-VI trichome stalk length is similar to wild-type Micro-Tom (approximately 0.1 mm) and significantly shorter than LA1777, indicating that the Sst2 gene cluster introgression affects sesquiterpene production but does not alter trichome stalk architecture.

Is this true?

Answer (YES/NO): NO